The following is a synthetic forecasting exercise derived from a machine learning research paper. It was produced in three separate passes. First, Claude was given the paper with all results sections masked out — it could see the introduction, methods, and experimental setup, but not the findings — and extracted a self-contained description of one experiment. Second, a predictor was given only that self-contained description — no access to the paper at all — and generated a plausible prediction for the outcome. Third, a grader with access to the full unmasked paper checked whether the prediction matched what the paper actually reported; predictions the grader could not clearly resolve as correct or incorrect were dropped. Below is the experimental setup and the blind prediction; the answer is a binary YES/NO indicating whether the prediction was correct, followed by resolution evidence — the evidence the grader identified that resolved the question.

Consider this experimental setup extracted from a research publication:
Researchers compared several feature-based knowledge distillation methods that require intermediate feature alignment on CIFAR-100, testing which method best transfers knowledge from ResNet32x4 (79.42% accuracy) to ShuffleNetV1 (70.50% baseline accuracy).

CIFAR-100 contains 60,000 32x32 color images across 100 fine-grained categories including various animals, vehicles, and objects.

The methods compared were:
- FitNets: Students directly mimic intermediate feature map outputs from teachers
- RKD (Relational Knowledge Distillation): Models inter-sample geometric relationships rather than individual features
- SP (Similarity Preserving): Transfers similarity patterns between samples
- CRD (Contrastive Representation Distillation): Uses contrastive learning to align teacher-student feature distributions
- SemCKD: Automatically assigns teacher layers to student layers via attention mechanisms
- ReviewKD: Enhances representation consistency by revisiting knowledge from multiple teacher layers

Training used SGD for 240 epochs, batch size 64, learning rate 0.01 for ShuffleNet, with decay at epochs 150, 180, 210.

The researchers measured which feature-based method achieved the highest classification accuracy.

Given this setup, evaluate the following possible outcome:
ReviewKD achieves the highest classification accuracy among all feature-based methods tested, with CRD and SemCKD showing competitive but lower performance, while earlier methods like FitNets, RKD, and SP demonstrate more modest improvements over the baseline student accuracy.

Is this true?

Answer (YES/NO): YES